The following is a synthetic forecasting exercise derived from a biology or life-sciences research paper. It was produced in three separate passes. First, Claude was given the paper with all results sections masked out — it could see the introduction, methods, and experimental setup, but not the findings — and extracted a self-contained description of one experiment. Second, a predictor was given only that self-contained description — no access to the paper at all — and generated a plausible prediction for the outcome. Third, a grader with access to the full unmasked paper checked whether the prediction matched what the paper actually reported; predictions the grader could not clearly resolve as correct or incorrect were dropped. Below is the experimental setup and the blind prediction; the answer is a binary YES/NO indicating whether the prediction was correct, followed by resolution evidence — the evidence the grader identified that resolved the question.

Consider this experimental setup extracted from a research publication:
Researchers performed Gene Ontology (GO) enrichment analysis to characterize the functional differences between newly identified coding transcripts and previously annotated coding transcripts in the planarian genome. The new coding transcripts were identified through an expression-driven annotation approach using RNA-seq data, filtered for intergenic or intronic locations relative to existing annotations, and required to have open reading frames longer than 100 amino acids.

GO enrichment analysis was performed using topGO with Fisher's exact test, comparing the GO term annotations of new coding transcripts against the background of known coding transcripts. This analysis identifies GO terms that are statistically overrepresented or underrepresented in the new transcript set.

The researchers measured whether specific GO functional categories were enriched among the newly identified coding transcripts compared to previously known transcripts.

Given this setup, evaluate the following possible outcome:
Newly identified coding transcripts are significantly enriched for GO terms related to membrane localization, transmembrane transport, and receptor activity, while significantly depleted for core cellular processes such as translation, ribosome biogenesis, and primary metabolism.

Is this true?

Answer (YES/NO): NO